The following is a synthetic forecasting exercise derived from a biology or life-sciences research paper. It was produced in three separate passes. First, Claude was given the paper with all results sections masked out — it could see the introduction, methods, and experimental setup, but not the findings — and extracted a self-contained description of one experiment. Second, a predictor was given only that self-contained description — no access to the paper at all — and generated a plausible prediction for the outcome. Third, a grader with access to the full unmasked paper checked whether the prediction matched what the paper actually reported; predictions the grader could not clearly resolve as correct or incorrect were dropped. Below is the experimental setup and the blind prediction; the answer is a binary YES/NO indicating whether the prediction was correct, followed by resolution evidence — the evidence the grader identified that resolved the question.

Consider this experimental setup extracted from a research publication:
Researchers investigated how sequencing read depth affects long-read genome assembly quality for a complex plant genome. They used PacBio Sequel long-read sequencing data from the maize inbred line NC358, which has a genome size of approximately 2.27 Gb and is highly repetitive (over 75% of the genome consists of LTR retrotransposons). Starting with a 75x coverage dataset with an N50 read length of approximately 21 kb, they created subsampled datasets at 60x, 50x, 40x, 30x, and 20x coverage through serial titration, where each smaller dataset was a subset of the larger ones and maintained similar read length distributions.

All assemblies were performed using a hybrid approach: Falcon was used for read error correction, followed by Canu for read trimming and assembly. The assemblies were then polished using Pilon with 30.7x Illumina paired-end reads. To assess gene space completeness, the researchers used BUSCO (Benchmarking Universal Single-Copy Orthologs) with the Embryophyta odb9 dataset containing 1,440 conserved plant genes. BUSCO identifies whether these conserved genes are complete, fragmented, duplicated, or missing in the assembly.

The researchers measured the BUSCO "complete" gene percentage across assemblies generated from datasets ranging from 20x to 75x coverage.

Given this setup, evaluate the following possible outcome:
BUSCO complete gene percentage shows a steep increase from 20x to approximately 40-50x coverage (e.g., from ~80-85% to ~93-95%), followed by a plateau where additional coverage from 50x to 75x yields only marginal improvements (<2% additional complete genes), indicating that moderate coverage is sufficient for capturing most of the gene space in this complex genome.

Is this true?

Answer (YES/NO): NO